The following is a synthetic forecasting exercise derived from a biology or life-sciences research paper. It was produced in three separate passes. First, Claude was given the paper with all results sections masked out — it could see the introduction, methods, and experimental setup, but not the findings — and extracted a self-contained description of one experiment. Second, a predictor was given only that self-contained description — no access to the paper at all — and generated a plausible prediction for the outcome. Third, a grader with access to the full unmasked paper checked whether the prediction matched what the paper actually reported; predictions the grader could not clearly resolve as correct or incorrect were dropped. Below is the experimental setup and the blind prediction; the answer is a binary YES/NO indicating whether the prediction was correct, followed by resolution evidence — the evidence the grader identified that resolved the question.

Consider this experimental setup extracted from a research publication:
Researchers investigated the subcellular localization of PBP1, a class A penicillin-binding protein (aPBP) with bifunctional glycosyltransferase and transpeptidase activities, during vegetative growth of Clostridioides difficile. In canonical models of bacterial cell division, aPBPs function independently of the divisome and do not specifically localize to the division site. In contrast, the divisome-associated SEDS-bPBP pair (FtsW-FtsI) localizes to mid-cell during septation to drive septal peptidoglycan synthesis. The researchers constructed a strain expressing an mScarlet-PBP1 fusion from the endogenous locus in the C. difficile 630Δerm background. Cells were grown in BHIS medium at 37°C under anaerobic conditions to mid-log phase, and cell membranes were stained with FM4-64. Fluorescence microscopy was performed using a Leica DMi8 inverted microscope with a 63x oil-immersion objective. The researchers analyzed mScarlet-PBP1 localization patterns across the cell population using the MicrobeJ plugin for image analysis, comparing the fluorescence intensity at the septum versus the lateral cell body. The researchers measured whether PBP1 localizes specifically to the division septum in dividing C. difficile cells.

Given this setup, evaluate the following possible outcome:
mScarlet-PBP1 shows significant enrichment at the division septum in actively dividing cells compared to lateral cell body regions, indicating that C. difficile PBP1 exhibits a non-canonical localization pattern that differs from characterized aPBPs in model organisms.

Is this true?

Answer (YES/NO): YES